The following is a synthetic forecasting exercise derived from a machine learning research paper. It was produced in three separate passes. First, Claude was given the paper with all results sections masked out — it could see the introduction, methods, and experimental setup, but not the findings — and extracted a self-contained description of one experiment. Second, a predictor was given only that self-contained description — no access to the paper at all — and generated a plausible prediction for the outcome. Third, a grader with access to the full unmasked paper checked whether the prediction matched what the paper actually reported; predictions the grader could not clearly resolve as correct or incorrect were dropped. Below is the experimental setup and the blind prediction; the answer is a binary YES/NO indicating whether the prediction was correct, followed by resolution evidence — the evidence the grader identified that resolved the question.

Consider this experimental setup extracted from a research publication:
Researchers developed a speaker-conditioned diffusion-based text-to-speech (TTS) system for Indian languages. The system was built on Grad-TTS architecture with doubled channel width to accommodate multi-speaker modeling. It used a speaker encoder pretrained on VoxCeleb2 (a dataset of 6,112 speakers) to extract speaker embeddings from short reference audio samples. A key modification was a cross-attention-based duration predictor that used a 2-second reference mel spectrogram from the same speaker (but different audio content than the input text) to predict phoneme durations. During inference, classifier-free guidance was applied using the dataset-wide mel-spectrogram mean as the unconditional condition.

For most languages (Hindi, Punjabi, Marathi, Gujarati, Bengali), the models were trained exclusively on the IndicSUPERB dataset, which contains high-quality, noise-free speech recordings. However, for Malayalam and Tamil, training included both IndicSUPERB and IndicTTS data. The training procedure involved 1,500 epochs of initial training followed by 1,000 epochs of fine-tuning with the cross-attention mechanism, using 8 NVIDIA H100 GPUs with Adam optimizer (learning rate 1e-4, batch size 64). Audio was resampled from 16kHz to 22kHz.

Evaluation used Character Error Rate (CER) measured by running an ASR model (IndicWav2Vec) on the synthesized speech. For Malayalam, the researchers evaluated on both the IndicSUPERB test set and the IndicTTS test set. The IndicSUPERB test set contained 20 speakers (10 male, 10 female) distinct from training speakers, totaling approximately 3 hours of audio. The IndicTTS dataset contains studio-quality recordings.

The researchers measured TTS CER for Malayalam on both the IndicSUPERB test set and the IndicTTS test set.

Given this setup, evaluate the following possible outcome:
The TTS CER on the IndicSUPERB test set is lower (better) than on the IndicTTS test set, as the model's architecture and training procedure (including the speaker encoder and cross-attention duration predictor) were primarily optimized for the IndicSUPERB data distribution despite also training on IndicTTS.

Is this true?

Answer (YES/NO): NO